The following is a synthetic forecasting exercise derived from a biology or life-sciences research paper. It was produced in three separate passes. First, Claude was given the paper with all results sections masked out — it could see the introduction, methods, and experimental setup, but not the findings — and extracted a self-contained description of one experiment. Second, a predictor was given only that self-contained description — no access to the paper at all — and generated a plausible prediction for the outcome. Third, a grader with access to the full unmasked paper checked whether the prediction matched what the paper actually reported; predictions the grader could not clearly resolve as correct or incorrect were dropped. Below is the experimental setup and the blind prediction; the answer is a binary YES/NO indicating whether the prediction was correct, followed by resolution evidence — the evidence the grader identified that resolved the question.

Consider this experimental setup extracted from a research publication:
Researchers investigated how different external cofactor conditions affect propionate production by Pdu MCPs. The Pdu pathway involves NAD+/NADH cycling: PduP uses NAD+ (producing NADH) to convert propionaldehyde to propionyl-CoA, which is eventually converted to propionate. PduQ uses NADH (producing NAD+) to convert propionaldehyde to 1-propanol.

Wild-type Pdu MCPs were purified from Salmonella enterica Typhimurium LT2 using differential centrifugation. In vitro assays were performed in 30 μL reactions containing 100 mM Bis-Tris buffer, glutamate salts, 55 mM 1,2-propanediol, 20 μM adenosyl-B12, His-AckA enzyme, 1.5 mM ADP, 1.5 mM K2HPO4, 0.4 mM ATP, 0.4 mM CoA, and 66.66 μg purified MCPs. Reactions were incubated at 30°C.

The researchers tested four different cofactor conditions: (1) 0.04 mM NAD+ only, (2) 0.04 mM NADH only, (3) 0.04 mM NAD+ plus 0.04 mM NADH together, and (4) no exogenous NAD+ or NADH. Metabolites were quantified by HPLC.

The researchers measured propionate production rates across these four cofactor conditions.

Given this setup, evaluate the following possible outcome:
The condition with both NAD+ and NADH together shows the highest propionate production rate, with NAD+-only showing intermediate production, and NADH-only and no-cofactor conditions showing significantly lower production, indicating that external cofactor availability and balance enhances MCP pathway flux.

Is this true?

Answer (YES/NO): NO